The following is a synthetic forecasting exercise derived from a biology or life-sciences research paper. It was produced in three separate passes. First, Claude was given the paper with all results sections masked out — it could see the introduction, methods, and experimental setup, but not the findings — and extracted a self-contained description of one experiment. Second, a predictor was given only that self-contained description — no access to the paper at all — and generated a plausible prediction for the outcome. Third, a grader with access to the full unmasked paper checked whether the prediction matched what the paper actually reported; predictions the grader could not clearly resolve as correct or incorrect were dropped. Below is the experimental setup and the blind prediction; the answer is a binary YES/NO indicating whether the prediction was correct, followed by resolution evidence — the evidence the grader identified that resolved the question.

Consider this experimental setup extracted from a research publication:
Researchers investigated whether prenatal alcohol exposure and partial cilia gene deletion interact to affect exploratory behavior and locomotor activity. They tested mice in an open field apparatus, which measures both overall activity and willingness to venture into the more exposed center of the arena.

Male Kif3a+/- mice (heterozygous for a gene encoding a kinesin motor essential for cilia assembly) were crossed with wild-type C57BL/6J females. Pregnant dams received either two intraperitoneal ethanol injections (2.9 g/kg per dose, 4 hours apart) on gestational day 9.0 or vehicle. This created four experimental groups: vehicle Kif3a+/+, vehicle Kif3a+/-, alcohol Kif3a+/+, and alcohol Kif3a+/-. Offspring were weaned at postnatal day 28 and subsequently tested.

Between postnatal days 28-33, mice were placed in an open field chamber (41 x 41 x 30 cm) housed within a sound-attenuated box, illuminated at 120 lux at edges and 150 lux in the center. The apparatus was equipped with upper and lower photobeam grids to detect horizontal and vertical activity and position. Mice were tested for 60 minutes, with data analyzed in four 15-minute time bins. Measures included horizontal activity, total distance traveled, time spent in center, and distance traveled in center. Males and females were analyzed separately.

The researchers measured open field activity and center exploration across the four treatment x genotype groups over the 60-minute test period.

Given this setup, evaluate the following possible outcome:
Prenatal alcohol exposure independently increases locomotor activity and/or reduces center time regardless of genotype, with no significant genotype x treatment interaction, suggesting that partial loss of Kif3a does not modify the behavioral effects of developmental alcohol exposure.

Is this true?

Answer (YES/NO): NO